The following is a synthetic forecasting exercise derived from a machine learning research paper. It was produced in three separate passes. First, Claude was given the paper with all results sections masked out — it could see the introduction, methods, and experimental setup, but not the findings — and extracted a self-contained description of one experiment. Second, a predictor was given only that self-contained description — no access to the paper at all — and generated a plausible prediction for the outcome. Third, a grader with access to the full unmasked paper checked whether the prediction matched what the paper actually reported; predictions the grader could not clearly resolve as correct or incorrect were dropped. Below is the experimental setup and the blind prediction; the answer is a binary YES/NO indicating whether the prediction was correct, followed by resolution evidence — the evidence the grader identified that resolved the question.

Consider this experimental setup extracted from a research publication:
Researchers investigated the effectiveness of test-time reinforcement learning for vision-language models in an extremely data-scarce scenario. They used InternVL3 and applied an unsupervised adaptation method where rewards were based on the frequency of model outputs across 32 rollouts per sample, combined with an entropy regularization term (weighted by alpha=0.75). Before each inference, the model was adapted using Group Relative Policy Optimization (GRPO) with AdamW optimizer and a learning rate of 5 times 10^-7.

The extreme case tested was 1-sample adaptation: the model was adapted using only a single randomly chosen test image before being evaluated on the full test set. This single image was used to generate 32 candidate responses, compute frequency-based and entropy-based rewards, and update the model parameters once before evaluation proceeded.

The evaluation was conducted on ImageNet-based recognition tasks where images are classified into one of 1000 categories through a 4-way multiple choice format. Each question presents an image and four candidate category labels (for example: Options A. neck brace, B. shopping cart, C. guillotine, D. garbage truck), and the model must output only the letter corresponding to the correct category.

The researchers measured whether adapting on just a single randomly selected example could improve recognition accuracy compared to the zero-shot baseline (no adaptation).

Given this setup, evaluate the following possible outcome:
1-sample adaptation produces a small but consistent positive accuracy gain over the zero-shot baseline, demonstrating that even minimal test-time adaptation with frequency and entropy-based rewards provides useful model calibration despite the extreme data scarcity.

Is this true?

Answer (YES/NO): YES